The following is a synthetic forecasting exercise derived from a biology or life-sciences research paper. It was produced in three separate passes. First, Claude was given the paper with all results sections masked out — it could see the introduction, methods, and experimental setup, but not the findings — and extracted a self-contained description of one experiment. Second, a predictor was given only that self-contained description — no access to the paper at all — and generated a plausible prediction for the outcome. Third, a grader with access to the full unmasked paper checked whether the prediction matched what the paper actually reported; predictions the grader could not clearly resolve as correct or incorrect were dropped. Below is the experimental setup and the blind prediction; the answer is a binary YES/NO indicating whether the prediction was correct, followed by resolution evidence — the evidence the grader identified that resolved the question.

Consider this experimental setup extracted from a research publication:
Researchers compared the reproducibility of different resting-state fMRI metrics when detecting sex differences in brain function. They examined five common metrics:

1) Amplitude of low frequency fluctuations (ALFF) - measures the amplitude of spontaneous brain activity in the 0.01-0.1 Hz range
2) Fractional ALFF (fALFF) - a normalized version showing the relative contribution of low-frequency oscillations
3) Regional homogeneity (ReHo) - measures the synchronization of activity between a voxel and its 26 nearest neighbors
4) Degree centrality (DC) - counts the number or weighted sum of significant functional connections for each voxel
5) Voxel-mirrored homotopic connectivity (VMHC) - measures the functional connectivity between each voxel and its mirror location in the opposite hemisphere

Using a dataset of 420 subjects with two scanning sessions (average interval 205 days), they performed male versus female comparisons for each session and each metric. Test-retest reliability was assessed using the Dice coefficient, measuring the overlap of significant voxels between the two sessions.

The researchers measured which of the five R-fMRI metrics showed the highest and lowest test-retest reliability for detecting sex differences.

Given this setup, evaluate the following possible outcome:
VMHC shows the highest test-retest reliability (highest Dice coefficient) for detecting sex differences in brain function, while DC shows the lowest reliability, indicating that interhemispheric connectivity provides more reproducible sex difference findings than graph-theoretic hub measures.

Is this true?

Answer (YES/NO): NO